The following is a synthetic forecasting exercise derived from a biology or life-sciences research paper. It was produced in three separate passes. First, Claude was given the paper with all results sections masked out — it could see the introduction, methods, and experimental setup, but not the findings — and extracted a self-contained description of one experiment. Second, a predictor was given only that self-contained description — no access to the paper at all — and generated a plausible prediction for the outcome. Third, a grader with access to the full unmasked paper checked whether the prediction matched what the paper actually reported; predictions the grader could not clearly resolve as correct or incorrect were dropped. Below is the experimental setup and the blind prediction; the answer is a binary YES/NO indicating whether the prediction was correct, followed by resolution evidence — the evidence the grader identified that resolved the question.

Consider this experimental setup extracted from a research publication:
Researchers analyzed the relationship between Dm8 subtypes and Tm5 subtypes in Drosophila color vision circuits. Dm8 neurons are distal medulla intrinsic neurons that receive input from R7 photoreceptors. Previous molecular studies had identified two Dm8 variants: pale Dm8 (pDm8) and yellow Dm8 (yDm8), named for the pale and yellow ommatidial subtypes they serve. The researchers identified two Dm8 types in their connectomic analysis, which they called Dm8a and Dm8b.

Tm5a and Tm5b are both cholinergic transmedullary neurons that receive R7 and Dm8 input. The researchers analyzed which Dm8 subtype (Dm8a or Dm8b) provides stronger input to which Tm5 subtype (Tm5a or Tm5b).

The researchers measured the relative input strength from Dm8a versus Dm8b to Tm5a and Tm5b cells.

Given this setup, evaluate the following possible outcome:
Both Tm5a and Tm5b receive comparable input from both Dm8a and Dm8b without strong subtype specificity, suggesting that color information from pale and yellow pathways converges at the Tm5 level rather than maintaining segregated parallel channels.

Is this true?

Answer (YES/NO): NO